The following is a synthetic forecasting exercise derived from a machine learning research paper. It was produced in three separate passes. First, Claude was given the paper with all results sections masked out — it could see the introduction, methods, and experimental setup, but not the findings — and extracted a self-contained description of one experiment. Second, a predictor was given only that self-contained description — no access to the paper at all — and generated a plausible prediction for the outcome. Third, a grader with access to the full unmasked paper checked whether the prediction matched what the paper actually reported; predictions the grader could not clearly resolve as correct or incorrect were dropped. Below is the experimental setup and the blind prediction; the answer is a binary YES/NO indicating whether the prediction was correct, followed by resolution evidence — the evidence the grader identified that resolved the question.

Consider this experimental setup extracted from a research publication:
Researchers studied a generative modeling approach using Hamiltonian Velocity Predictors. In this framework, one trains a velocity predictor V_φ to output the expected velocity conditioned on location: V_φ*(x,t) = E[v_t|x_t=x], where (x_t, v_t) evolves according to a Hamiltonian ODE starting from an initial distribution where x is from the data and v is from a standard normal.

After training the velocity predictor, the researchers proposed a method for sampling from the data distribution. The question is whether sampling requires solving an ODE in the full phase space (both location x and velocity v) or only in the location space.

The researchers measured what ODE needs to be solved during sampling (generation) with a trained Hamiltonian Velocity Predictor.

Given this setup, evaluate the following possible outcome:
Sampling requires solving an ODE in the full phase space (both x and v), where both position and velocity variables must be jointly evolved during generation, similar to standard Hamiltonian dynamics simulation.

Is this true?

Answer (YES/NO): NO